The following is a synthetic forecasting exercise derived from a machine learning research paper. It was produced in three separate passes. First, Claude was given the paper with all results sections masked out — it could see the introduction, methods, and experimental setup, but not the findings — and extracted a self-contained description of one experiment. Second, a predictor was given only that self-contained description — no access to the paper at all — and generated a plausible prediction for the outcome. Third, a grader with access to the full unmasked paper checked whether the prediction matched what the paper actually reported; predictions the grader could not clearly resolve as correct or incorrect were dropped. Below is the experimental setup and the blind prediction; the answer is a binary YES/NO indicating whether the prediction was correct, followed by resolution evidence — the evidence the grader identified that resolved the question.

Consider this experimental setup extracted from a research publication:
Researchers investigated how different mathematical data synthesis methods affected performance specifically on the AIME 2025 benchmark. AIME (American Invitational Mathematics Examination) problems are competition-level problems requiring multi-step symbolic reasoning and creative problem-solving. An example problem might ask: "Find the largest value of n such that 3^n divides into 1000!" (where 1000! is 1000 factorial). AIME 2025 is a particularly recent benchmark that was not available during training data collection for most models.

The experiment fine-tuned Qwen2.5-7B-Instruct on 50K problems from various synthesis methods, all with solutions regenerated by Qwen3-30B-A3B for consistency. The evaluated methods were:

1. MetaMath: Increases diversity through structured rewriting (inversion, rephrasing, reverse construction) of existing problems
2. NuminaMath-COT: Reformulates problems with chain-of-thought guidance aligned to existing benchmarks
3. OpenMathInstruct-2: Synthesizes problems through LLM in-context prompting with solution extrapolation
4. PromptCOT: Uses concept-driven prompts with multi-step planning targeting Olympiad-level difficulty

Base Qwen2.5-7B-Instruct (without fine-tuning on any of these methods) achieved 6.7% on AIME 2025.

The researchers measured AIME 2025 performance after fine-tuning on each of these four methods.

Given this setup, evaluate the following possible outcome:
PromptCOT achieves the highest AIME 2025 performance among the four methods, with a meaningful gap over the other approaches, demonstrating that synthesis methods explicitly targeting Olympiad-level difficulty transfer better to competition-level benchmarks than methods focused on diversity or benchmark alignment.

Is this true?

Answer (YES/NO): NO